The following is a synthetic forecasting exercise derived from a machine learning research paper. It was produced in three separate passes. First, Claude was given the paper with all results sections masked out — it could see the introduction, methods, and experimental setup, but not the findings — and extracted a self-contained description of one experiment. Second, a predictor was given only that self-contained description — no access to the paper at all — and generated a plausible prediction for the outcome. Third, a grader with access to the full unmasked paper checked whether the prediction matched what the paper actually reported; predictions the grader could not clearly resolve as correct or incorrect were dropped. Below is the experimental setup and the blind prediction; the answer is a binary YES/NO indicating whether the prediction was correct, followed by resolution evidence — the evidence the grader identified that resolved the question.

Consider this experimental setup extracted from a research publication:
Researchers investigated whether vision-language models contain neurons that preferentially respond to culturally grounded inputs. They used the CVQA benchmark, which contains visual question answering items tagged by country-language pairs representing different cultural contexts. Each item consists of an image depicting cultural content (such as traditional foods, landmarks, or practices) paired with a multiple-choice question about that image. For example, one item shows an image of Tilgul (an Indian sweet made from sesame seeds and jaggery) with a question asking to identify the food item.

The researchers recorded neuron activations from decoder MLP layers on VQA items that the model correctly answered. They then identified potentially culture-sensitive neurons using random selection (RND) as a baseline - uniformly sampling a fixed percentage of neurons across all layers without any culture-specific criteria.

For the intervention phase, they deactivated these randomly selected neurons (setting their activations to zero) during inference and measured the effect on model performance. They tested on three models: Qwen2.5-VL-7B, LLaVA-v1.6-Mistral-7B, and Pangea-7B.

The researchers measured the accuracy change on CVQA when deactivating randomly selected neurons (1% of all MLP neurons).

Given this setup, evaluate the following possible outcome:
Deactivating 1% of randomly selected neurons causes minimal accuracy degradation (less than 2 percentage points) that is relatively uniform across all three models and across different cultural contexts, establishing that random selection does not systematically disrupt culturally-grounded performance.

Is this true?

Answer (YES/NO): YES